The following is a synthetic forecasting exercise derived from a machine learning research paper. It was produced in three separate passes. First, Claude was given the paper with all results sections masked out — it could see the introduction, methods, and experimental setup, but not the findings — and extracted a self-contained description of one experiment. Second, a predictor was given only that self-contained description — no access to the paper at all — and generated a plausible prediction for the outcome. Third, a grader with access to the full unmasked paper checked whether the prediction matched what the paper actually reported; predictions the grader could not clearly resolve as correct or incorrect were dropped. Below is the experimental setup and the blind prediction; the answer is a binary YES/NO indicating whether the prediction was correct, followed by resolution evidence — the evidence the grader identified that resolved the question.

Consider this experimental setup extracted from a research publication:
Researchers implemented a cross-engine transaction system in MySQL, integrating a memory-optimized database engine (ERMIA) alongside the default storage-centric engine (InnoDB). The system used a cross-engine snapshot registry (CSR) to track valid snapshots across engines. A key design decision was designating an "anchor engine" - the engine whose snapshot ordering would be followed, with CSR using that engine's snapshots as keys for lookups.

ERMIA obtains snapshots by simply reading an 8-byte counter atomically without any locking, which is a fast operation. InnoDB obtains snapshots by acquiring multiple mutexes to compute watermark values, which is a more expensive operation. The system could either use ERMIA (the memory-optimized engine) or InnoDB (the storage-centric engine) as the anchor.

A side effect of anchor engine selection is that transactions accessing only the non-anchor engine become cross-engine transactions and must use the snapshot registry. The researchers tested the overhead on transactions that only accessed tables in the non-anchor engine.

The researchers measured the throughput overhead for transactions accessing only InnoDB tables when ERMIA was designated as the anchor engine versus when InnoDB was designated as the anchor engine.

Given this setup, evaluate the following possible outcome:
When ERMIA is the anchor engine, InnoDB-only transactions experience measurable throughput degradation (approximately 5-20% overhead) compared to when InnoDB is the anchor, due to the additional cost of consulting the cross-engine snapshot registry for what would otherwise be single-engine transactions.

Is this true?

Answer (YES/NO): NO